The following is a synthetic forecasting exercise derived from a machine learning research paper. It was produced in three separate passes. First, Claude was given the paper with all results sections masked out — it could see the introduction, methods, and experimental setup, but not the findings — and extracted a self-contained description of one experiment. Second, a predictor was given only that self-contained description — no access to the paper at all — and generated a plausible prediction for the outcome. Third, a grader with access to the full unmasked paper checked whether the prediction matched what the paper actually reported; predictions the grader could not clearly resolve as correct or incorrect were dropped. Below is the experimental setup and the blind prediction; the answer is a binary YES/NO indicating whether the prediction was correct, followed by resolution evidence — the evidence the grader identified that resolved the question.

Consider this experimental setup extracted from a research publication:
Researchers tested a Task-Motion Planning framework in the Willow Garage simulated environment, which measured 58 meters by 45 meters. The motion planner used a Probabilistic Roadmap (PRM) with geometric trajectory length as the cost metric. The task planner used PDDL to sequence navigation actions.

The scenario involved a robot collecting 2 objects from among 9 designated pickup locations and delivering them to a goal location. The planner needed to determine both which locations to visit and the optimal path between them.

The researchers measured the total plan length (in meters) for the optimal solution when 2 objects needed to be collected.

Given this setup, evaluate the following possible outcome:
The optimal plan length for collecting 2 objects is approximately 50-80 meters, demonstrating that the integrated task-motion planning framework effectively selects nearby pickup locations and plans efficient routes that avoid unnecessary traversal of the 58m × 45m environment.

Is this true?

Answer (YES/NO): YES